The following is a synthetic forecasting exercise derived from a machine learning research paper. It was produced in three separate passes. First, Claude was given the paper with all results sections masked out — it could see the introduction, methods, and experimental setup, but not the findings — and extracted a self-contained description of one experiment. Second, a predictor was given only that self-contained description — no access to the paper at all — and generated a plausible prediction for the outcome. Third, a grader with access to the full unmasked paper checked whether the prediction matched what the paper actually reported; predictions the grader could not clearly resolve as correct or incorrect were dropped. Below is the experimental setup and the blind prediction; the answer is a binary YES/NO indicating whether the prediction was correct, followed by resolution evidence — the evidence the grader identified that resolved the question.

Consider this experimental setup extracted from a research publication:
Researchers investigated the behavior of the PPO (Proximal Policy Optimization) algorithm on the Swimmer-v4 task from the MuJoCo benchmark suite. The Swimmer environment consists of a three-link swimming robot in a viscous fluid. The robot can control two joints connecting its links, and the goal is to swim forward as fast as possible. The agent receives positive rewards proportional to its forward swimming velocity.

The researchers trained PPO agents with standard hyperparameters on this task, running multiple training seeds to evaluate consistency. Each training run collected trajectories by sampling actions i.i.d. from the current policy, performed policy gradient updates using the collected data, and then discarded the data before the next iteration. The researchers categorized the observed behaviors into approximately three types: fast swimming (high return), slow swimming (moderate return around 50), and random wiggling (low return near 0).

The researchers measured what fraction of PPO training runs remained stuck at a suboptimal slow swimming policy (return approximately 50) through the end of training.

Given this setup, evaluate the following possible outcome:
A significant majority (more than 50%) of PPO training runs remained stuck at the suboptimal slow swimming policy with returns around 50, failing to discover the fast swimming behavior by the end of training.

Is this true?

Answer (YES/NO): NO